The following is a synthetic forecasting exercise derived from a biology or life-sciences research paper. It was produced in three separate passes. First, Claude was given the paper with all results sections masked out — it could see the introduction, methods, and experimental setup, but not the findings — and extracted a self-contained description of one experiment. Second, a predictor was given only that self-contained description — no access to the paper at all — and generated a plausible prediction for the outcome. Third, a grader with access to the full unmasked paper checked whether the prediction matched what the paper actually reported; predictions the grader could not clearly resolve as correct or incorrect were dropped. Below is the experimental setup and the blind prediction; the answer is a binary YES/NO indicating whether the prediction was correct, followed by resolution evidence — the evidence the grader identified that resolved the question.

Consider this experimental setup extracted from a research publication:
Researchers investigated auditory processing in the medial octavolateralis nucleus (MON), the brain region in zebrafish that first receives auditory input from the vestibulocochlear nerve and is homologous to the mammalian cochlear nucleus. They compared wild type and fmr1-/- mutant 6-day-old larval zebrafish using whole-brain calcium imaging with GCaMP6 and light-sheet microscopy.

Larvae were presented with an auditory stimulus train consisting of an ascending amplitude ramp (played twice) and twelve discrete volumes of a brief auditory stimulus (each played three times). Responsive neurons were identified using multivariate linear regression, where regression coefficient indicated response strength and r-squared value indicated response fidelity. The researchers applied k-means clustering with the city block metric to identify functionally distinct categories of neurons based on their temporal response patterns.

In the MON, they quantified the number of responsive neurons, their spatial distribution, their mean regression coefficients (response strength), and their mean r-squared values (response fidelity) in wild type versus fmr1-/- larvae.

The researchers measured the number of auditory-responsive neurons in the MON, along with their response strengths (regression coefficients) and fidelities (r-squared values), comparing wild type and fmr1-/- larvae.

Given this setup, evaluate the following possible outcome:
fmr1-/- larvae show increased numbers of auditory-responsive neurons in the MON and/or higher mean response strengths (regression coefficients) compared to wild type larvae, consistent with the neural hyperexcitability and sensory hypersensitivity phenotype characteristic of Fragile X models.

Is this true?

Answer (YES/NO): YES